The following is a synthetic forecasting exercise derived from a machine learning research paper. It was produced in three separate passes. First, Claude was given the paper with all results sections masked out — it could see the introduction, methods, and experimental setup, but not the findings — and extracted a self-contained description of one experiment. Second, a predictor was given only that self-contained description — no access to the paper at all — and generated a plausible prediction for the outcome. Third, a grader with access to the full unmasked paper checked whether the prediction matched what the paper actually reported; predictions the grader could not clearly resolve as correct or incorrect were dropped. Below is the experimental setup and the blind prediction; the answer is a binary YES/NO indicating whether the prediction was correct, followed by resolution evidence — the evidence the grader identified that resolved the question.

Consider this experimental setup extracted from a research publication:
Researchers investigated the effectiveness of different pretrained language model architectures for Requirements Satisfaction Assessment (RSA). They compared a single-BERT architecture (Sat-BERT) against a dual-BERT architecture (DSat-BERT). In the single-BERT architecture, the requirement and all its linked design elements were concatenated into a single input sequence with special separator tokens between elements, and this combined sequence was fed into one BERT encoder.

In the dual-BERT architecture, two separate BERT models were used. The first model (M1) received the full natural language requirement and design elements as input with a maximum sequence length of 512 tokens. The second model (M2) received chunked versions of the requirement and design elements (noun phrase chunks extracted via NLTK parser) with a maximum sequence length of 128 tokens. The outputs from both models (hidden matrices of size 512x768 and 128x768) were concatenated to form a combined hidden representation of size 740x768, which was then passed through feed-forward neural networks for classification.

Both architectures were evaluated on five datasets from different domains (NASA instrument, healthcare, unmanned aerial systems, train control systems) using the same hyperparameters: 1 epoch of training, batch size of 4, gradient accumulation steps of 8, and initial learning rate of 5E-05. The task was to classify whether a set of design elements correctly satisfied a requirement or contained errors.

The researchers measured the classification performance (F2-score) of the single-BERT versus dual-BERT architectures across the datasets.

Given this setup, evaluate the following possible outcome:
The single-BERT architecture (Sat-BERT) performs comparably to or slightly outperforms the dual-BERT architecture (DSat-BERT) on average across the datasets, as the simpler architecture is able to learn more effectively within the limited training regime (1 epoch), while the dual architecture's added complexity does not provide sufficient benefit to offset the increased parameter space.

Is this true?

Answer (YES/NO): NO